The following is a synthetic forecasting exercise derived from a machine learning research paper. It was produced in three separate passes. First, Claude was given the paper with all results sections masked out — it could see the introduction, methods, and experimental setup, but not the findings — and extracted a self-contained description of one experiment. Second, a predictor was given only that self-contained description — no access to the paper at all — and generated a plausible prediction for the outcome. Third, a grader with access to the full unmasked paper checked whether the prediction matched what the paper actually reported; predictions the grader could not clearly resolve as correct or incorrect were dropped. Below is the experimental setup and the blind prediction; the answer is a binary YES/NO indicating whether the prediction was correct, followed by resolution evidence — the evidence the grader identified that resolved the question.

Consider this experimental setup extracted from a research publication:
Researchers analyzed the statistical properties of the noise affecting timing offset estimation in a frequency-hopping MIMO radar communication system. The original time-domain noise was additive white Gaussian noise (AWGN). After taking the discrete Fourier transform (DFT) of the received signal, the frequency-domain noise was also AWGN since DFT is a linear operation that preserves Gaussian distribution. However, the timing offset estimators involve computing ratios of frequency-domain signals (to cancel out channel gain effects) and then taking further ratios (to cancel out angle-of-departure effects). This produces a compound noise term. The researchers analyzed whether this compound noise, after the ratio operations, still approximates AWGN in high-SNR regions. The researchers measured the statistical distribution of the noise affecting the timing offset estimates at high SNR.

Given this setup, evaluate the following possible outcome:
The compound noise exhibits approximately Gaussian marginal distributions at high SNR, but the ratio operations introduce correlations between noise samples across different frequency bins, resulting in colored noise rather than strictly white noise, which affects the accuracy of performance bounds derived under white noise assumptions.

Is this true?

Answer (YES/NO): NO